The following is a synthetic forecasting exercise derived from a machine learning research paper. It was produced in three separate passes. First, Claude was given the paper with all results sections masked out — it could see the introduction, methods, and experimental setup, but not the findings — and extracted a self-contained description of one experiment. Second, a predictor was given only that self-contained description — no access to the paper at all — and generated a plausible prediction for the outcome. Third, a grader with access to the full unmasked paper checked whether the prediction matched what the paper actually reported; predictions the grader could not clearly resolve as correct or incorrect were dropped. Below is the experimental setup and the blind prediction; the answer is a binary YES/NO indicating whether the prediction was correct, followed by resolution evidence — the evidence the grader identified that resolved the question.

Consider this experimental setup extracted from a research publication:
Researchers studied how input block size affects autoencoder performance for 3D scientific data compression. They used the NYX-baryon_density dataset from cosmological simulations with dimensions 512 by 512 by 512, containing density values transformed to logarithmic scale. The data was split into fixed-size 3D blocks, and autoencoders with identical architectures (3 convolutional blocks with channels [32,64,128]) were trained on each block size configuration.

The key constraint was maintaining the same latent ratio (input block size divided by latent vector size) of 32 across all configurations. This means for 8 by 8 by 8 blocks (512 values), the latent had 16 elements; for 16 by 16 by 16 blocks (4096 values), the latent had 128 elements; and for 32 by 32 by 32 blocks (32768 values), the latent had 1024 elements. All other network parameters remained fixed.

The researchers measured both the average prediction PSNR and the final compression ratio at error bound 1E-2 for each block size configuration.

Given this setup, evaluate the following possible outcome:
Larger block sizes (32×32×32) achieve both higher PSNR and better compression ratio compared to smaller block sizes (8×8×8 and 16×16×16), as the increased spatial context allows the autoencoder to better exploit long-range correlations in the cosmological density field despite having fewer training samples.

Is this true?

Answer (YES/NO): NO